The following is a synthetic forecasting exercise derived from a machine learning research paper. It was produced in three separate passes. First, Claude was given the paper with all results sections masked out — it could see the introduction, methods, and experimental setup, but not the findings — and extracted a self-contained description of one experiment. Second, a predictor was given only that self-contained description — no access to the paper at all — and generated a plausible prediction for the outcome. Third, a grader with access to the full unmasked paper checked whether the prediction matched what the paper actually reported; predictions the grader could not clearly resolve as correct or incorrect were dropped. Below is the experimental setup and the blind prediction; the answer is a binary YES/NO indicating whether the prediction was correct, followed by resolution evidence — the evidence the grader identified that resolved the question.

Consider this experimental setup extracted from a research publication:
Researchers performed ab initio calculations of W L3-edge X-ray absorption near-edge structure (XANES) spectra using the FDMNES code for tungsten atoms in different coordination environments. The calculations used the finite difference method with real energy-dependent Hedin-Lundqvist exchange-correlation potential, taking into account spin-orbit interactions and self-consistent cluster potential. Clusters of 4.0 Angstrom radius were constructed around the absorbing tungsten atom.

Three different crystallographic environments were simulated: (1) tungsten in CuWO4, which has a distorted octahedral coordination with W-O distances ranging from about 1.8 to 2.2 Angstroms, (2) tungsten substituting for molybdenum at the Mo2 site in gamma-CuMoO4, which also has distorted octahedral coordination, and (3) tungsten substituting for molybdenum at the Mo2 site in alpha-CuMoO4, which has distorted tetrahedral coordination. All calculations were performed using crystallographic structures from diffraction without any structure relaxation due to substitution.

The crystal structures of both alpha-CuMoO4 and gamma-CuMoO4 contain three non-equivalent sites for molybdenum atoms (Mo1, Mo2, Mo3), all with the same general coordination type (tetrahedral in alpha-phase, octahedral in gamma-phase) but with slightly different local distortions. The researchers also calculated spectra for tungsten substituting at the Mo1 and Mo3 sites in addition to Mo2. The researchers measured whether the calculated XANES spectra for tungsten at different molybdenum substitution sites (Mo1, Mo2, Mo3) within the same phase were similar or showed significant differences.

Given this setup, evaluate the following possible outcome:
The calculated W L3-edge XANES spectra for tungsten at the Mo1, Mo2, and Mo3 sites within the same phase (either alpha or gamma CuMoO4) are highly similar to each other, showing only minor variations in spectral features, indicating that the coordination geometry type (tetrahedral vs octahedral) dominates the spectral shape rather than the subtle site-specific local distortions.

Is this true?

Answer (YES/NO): YES